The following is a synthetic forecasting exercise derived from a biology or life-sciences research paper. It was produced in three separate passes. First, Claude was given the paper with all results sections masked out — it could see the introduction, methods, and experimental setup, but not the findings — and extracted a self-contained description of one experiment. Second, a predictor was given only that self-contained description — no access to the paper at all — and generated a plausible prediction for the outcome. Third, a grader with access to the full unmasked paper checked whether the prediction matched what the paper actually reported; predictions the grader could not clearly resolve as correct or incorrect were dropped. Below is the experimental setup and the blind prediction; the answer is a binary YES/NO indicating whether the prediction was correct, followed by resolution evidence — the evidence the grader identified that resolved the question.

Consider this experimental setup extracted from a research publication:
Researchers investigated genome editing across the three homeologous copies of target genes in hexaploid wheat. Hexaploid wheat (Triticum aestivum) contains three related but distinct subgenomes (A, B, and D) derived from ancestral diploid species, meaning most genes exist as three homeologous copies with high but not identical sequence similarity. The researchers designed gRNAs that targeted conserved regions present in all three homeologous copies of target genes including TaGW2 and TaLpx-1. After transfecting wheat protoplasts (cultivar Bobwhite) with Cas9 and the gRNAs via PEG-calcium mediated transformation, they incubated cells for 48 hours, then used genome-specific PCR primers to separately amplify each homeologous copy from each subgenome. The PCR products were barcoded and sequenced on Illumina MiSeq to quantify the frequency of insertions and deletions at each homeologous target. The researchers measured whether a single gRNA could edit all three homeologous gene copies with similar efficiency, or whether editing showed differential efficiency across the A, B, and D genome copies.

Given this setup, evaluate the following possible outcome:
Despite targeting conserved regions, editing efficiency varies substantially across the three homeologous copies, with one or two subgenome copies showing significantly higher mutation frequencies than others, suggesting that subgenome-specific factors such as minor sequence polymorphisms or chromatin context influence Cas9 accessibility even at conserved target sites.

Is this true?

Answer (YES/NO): NO